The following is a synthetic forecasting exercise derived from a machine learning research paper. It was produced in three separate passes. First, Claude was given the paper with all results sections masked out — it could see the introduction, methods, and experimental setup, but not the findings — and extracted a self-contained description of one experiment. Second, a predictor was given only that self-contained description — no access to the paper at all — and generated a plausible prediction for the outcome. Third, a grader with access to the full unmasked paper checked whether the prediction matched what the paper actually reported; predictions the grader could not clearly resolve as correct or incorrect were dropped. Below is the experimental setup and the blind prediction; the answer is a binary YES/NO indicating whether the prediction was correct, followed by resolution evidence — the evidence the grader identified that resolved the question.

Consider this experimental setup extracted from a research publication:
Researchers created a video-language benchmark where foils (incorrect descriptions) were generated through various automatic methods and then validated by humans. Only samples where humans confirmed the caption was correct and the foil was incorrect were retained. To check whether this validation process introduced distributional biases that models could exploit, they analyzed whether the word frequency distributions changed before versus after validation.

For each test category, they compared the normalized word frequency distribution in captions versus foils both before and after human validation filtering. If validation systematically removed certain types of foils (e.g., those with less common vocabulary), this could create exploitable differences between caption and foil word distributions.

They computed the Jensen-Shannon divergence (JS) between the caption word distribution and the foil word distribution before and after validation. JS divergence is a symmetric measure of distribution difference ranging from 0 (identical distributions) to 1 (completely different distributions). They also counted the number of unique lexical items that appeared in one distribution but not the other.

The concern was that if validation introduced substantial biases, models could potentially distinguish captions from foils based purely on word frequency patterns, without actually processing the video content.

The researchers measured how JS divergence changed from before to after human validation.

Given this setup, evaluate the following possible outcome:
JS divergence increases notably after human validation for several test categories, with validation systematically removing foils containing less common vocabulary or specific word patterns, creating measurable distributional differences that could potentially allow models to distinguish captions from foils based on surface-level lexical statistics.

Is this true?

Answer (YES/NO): NO